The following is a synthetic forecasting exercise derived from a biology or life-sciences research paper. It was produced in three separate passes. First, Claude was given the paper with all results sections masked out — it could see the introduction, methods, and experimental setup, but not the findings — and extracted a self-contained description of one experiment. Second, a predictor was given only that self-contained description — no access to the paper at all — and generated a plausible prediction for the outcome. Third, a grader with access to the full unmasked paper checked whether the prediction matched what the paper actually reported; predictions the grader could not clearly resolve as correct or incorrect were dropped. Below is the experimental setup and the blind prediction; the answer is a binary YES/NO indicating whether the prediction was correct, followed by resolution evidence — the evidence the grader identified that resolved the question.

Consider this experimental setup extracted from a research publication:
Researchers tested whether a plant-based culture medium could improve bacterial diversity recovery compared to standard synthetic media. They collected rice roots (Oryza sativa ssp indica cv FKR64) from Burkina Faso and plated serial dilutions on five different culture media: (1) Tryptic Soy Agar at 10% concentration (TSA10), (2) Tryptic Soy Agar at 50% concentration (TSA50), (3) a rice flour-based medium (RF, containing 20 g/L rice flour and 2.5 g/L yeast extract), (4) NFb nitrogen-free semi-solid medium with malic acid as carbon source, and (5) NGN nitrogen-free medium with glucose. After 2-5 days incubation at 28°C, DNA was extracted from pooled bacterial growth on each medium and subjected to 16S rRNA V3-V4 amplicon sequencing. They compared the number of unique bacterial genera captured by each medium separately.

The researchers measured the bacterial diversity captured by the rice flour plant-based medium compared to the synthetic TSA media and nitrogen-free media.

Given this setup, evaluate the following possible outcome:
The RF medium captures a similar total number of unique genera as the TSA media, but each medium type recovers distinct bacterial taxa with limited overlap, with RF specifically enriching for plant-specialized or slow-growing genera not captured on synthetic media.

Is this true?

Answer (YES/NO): NO